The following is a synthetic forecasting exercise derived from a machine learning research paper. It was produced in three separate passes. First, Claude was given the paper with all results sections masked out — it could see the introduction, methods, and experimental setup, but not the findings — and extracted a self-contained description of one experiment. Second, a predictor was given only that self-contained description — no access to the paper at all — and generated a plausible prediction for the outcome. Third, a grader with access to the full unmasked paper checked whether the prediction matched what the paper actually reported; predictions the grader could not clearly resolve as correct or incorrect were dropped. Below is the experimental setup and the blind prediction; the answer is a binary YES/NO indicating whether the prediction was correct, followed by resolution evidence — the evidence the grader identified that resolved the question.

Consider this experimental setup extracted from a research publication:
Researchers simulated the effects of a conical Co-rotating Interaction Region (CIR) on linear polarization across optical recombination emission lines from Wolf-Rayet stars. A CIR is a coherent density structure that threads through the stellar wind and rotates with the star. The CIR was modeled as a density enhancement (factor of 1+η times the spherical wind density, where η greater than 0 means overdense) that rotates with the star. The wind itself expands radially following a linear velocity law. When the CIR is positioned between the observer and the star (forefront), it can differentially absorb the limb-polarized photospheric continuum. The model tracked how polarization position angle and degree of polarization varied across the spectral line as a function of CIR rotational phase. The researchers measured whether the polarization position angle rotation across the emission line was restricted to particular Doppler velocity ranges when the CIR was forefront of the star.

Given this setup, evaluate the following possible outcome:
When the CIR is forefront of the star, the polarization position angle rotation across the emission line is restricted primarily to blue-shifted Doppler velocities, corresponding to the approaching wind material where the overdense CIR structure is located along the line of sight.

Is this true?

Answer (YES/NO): YES